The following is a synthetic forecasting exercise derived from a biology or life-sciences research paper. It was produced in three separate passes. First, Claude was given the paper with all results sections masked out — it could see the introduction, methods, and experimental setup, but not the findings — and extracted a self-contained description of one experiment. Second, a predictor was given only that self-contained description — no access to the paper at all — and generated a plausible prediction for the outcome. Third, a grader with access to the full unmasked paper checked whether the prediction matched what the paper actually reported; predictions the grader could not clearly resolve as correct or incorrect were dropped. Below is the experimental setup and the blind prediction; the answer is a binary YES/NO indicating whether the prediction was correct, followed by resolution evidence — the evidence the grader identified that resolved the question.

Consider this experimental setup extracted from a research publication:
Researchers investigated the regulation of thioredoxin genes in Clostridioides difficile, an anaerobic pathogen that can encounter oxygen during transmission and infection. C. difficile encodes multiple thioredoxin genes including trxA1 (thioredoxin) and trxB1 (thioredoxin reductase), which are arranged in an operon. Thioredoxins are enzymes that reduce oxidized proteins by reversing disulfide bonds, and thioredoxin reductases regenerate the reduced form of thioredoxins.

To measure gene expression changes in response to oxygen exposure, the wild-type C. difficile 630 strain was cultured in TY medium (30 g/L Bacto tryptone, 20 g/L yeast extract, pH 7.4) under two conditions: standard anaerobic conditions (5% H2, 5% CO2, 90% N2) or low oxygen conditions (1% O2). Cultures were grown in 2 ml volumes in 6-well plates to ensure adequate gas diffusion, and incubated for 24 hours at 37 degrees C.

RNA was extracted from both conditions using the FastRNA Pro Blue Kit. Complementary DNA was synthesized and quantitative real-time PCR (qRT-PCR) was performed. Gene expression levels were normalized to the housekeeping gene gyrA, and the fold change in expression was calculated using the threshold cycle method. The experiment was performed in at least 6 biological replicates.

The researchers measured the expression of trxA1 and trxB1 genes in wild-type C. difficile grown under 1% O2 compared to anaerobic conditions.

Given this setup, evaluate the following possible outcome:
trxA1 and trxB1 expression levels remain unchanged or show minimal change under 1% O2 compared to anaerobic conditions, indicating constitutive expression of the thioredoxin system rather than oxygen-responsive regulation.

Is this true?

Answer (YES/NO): NO